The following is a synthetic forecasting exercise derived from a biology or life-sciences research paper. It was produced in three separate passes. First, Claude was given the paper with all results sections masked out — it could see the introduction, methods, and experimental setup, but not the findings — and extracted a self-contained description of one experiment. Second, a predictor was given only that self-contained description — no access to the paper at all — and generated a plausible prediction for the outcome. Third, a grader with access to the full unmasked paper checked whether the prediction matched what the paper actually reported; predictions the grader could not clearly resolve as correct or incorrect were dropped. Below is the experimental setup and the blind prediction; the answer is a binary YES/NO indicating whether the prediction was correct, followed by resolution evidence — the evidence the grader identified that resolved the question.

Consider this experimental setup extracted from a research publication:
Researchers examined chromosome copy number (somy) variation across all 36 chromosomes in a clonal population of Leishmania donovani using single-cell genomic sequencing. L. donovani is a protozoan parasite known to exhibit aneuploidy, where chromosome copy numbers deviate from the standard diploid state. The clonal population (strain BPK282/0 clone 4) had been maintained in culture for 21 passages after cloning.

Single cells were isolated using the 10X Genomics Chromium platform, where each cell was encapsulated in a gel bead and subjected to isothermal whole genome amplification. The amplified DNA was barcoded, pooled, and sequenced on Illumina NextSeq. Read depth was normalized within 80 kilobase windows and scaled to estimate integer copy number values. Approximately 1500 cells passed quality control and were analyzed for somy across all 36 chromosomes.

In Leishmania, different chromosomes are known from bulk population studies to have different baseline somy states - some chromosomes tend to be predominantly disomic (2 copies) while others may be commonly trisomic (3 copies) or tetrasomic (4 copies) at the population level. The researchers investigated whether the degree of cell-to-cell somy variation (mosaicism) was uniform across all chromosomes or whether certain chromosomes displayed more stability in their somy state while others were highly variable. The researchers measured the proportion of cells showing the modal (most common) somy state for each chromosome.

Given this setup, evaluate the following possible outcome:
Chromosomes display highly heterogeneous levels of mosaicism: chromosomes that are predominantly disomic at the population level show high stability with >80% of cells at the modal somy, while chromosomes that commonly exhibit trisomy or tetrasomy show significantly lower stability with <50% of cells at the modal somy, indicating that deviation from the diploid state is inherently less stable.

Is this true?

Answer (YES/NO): NO